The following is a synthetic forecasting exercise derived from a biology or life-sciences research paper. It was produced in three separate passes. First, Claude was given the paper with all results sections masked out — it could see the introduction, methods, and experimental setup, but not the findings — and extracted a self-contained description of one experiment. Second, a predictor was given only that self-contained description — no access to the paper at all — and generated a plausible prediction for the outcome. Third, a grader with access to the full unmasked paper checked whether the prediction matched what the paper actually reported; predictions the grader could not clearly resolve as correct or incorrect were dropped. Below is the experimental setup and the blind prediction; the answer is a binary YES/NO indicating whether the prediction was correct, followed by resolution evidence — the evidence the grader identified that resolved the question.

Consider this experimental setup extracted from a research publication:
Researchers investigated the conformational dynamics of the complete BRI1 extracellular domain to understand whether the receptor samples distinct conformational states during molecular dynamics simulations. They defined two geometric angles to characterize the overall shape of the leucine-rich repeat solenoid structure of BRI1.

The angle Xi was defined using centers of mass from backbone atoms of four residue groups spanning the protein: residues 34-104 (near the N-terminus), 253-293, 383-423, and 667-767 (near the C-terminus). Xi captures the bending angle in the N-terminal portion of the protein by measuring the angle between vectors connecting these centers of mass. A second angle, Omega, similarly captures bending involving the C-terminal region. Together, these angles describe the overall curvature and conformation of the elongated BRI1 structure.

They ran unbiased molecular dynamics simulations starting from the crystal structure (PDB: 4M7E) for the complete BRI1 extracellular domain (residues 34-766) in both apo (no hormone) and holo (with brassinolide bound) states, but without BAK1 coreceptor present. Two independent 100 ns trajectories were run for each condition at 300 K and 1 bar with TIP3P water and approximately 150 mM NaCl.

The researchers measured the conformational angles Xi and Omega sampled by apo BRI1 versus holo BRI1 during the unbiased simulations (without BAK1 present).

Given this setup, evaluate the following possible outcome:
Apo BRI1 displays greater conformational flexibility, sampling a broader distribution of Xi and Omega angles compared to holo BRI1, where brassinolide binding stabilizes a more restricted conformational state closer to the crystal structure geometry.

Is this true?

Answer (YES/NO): NO